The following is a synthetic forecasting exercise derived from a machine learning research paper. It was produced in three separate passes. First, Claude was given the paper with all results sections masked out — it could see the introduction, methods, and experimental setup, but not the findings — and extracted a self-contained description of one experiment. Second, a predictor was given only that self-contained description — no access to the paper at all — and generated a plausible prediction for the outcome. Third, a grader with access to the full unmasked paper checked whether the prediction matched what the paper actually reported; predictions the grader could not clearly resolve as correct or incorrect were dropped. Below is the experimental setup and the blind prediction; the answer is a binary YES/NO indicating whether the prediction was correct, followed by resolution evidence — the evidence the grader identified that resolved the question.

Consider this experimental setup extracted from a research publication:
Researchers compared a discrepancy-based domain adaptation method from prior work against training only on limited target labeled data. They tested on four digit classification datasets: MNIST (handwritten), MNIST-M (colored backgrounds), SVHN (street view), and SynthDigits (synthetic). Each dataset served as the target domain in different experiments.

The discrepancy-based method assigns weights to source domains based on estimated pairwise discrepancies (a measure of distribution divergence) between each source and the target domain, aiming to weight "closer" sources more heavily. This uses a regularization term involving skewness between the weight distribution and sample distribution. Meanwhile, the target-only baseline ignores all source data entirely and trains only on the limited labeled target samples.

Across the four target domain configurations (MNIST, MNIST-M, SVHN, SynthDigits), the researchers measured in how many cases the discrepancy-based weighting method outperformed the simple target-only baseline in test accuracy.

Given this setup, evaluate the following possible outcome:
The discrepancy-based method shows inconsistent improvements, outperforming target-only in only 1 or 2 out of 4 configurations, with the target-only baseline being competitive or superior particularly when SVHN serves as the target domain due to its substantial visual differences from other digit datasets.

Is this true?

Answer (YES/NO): NO